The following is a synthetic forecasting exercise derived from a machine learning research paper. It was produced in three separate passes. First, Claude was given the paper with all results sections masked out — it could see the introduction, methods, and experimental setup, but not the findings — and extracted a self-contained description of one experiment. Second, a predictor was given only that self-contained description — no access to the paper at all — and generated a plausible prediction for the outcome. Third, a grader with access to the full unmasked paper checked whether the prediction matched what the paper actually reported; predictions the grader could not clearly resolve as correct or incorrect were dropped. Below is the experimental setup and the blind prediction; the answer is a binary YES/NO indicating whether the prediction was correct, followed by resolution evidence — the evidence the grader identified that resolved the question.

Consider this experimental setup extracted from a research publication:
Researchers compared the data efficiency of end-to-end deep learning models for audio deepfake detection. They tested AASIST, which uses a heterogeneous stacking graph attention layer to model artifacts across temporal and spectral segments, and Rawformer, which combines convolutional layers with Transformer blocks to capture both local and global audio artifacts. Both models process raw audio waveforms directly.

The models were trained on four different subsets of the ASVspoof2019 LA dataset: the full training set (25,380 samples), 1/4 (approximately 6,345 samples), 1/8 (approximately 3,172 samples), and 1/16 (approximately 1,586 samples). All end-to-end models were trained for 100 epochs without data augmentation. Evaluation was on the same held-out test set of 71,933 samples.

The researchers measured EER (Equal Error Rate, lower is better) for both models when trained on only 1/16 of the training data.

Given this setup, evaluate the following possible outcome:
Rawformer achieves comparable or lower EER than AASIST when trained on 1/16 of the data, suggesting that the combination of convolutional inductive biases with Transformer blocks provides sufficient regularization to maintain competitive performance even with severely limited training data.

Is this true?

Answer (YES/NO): YES